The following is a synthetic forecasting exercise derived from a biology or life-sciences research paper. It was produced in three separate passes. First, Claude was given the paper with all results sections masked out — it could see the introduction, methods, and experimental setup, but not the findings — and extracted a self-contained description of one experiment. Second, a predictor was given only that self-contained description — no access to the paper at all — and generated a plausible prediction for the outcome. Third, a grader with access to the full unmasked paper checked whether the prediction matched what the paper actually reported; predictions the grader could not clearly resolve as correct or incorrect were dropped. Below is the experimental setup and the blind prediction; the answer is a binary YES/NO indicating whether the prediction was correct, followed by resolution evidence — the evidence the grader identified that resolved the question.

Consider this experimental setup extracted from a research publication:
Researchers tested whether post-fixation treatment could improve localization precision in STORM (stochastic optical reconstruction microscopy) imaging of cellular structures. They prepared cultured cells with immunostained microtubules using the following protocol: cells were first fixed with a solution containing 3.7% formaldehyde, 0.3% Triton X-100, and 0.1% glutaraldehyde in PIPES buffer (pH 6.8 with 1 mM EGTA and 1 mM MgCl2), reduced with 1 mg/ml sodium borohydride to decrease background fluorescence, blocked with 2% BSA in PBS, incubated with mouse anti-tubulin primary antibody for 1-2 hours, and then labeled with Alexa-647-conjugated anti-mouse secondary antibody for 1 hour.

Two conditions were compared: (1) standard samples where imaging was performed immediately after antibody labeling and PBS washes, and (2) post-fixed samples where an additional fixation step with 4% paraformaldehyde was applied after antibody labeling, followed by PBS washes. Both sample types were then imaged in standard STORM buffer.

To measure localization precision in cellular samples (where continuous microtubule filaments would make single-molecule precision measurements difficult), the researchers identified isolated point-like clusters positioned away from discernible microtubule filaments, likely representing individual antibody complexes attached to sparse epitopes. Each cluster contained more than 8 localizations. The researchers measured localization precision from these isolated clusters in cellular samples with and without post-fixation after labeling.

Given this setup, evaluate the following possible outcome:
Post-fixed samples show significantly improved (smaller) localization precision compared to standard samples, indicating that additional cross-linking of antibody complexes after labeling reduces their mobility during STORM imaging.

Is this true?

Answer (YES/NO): YES